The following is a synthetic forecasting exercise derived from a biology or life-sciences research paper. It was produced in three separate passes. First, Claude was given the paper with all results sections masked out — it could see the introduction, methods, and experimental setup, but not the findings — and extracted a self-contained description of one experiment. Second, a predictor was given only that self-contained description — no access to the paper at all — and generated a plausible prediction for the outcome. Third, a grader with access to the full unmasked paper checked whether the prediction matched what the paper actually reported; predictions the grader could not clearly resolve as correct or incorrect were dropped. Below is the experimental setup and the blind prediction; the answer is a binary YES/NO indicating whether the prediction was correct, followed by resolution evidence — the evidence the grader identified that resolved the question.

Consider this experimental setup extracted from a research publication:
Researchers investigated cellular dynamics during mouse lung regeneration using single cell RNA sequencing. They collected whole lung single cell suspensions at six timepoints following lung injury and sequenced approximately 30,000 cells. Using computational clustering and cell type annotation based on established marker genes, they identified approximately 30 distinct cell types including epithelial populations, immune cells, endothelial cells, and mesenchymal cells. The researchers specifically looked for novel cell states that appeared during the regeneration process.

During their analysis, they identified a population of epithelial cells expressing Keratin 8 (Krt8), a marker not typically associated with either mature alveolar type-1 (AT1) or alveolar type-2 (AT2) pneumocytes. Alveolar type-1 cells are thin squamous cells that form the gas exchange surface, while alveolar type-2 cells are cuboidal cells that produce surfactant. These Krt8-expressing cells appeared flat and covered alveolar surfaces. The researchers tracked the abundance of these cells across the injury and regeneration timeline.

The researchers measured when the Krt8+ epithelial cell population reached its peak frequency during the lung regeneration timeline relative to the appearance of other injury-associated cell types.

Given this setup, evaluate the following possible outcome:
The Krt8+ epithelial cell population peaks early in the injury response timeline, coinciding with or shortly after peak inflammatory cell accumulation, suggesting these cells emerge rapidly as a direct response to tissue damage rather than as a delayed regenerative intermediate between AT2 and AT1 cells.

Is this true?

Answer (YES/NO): NO